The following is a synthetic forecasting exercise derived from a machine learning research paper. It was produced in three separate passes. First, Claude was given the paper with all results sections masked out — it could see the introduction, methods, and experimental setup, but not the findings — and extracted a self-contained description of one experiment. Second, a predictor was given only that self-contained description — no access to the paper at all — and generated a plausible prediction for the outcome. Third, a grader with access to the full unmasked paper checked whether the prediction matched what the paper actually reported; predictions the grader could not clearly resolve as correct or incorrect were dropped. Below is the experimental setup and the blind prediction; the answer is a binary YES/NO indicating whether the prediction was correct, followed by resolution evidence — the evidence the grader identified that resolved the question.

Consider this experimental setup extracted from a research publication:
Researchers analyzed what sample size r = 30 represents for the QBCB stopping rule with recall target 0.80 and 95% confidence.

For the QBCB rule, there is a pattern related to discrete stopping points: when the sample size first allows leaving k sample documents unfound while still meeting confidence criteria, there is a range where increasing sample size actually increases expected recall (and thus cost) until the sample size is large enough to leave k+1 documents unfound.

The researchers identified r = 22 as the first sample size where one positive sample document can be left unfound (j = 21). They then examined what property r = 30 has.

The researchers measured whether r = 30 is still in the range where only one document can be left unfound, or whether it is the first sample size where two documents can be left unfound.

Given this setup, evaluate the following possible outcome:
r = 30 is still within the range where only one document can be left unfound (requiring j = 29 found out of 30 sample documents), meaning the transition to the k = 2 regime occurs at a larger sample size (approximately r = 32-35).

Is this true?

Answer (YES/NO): NO